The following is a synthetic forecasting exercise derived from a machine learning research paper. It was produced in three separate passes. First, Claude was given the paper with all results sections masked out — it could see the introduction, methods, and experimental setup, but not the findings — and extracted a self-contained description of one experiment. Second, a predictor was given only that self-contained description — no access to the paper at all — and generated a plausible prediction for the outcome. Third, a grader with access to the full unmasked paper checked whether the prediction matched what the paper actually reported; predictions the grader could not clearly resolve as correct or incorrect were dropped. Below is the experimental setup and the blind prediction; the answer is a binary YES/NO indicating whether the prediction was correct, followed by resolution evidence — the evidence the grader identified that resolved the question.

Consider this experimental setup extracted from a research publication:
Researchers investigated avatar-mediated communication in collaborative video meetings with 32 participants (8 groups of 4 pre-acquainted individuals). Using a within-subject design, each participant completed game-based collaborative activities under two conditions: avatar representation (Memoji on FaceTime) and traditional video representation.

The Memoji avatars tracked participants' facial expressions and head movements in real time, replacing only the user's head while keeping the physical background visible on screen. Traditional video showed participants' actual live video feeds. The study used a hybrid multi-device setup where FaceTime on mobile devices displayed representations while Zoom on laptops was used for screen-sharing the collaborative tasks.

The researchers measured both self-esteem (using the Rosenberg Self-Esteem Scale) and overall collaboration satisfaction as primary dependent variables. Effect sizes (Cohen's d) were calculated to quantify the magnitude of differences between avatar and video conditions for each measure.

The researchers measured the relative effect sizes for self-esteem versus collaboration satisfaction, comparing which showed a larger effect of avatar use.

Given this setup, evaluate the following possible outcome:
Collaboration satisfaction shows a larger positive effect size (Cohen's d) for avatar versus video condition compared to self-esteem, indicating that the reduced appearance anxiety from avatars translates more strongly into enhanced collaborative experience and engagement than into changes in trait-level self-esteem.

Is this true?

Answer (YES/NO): NO